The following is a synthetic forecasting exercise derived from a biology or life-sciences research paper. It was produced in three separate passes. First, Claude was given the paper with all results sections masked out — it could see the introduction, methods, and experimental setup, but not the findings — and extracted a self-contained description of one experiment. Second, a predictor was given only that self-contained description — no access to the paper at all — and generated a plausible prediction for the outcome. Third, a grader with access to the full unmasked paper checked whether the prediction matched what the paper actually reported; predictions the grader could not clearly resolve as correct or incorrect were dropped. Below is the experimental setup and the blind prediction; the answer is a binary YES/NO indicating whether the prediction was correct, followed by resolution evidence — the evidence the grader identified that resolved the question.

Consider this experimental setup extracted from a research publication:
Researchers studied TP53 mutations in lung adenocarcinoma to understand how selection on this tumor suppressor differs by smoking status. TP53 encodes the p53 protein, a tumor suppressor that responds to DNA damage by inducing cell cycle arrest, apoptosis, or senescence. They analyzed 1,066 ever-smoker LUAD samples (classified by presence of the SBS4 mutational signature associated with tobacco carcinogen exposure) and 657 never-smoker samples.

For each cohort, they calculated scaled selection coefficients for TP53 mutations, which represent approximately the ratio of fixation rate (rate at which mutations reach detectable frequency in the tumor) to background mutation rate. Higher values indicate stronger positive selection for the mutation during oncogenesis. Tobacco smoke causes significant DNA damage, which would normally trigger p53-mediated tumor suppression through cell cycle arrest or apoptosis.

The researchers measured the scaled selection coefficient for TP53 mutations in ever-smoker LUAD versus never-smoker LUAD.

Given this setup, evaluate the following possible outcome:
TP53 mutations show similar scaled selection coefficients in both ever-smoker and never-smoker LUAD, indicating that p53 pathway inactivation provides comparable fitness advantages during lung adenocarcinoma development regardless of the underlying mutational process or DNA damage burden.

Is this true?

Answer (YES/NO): NO